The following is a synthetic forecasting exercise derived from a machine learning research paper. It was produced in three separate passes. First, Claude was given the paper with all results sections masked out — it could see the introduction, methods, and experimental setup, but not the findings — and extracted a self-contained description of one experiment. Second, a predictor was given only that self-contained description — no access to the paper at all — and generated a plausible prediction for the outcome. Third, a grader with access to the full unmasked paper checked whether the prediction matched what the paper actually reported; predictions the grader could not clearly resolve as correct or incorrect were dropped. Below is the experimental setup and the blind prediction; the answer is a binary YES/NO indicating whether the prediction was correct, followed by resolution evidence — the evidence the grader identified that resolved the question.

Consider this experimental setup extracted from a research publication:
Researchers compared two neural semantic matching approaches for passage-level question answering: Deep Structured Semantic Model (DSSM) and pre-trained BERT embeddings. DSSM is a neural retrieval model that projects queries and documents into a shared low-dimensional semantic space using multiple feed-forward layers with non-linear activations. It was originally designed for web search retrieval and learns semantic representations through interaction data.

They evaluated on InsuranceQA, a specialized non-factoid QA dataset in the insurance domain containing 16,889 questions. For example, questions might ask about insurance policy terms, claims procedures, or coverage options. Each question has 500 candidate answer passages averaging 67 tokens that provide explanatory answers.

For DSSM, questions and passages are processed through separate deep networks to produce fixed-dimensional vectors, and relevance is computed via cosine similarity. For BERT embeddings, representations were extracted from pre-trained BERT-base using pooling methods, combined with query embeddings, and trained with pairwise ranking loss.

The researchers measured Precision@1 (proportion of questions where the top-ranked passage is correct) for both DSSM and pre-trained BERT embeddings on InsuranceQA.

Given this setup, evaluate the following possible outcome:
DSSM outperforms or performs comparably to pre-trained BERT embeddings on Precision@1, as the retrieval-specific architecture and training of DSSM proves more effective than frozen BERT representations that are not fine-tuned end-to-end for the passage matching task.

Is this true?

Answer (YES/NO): NO